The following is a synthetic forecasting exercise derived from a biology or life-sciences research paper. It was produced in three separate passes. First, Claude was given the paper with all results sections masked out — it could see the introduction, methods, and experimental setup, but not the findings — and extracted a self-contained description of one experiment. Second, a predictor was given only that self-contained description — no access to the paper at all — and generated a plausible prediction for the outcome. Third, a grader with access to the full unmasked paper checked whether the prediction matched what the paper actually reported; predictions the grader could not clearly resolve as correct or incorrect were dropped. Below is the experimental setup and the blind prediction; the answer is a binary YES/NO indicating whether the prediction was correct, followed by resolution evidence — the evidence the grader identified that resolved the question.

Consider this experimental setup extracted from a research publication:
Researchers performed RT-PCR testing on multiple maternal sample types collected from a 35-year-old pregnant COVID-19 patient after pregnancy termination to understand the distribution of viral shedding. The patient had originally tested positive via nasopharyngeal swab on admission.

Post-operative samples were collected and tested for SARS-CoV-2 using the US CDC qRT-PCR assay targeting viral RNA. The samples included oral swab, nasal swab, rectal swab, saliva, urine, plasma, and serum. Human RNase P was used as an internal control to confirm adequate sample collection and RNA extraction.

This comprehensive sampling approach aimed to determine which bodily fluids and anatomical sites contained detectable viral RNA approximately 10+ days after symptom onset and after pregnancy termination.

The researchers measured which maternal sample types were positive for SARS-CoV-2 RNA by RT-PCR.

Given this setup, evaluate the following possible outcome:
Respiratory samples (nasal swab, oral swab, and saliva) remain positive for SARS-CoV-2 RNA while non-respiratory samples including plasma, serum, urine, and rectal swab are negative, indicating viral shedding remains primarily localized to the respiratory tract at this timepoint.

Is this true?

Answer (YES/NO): NO